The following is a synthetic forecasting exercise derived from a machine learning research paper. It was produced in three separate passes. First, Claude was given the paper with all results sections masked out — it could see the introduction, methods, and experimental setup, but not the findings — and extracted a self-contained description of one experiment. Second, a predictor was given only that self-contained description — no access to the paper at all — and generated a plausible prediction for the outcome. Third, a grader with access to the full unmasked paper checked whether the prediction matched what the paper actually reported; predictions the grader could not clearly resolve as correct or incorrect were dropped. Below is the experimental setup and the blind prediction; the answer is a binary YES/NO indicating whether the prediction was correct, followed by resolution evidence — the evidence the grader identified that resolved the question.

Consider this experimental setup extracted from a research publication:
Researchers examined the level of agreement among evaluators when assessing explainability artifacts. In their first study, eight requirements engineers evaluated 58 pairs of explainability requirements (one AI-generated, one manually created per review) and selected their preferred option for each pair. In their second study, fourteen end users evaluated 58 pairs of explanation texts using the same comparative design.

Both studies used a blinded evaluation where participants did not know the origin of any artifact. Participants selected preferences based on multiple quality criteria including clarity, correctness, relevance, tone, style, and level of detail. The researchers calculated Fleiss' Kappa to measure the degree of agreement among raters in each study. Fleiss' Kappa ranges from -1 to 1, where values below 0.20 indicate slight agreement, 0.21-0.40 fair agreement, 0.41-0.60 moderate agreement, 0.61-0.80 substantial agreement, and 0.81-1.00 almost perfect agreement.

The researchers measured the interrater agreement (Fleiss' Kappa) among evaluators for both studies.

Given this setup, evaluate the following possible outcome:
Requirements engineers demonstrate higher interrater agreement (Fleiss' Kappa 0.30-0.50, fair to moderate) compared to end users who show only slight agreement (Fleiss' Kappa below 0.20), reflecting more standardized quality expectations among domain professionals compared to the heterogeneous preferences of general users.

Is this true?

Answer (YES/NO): YES